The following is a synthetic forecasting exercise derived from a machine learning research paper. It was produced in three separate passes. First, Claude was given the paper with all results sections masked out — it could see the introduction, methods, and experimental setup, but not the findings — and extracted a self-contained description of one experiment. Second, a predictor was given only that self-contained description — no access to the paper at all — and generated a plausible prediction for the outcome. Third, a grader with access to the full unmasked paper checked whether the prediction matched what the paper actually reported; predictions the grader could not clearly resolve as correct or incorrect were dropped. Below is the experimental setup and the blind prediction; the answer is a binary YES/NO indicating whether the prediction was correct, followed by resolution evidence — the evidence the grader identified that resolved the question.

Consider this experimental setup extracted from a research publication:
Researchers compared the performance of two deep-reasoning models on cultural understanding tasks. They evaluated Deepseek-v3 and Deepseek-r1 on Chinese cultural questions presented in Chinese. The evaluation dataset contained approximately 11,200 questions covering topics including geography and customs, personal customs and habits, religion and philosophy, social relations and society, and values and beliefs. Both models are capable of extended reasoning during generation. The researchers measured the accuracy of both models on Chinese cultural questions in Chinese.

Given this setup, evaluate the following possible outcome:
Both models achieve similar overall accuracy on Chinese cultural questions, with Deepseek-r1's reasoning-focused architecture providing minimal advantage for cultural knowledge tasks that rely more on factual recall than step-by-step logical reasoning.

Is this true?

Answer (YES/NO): NO